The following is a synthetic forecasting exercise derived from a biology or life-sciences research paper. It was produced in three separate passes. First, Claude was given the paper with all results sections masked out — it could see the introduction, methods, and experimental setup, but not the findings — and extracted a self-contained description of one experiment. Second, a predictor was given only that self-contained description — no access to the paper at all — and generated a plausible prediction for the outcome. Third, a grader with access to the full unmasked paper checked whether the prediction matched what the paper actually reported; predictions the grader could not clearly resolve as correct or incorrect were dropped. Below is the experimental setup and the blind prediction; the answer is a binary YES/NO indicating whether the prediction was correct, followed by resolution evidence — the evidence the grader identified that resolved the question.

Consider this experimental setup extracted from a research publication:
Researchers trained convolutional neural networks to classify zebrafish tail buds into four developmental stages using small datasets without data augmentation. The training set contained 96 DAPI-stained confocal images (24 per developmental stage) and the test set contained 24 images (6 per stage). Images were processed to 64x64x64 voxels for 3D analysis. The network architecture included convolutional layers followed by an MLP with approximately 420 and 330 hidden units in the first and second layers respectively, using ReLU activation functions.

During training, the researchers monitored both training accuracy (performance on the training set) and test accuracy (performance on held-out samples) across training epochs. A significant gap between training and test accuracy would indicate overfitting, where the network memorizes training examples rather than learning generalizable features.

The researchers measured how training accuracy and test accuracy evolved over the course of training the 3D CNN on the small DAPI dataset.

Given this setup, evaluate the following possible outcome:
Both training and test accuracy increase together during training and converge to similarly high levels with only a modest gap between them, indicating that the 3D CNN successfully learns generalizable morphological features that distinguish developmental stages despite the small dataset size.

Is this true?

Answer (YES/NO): NO